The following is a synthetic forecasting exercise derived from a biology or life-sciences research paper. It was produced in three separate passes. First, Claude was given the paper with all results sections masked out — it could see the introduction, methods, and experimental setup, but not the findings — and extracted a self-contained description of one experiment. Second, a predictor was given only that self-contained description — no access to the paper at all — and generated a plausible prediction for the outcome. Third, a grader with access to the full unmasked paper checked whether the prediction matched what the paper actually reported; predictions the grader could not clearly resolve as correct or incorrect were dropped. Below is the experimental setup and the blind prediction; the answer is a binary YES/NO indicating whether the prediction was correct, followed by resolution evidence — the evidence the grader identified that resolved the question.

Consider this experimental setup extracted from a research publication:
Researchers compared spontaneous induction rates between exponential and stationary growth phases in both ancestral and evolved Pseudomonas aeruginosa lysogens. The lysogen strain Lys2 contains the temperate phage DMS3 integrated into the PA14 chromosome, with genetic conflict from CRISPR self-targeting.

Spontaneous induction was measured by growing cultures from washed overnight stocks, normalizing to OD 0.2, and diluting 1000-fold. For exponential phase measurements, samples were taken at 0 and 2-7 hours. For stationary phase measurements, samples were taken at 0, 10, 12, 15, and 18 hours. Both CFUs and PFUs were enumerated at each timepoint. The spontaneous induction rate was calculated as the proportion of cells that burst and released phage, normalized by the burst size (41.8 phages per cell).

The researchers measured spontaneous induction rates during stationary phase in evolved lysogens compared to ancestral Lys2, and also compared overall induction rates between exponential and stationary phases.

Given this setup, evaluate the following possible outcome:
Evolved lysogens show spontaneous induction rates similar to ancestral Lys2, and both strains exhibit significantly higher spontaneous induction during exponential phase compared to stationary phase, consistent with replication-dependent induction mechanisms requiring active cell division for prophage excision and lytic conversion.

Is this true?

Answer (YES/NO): NO